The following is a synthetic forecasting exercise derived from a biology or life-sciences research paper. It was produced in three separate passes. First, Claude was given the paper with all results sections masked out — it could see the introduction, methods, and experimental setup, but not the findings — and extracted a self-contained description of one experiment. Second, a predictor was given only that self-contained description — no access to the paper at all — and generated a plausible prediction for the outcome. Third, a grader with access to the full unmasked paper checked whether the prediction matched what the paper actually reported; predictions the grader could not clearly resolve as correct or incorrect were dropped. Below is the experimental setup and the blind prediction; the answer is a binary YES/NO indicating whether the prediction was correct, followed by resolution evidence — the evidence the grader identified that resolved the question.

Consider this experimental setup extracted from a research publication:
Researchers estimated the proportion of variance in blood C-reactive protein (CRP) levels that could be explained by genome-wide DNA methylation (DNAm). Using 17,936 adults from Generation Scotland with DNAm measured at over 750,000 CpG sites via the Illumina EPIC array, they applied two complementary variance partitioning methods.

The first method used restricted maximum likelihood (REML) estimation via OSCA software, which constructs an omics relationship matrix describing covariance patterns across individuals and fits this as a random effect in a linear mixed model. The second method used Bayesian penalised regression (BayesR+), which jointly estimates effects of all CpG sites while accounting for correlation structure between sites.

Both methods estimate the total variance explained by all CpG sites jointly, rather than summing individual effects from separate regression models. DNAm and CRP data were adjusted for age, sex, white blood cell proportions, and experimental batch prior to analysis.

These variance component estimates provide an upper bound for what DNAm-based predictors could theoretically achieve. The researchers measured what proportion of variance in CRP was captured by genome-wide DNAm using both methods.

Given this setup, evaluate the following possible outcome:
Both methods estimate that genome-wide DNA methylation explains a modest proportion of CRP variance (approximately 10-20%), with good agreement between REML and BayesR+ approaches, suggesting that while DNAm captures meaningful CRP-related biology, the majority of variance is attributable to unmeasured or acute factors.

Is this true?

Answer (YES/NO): NO